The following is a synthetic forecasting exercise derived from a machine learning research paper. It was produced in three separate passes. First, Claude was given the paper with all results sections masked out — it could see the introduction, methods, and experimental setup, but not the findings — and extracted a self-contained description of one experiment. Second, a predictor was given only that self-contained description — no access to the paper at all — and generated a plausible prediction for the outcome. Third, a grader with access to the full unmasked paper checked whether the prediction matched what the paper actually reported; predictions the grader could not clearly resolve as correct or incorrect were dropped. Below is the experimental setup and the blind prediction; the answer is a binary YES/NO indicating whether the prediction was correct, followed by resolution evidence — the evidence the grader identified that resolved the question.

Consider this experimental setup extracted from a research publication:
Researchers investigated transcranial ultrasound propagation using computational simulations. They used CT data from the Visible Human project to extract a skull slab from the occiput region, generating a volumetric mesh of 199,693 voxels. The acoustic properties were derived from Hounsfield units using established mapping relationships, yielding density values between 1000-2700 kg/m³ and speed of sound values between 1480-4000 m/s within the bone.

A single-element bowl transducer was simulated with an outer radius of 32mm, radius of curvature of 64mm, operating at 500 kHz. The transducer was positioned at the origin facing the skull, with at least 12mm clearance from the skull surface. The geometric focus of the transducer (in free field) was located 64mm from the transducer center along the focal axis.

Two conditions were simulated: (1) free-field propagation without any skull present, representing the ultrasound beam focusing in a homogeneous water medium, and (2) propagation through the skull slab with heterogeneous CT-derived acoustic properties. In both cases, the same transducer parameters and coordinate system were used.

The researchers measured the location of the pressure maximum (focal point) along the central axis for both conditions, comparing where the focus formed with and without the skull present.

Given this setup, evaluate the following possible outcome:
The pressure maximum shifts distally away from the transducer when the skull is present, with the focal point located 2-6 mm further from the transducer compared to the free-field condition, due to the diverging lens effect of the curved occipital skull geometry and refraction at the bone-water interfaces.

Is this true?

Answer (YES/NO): YES